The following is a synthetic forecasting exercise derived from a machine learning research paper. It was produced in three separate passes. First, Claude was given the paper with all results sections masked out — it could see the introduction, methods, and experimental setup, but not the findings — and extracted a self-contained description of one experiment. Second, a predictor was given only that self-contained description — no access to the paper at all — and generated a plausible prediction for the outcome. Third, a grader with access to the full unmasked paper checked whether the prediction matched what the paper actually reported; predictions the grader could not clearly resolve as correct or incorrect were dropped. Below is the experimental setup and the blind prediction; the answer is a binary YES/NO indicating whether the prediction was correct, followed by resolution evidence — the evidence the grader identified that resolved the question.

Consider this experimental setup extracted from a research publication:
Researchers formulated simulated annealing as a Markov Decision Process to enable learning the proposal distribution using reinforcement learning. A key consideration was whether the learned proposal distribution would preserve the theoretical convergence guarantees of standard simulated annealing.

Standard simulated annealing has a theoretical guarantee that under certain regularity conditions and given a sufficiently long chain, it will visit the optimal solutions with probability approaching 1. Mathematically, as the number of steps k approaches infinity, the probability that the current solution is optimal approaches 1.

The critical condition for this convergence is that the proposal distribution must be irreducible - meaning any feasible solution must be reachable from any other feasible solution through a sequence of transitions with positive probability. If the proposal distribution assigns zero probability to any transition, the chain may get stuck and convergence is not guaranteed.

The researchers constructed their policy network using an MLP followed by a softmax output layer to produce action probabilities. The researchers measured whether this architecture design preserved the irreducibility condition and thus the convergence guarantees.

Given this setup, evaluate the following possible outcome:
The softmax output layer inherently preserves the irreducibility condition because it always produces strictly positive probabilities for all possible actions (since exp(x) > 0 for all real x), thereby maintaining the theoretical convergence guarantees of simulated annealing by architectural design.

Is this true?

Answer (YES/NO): YES